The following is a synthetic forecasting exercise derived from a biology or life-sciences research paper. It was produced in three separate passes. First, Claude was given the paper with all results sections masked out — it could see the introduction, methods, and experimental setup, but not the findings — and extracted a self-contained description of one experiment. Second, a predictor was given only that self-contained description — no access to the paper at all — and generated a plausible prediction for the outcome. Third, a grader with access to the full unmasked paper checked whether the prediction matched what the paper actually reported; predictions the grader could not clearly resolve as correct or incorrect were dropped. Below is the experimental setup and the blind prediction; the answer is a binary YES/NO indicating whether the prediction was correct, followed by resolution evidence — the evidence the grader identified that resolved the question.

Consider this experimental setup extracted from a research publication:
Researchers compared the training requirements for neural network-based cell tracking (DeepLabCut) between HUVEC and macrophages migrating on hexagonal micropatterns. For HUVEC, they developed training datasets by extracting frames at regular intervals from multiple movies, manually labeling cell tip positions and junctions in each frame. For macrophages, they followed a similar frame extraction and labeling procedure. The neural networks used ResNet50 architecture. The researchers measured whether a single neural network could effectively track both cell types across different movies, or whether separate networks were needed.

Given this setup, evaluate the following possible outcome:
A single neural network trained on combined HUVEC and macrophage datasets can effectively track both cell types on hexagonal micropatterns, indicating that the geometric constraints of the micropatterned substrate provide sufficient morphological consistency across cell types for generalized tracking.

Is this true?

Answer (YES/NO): NO